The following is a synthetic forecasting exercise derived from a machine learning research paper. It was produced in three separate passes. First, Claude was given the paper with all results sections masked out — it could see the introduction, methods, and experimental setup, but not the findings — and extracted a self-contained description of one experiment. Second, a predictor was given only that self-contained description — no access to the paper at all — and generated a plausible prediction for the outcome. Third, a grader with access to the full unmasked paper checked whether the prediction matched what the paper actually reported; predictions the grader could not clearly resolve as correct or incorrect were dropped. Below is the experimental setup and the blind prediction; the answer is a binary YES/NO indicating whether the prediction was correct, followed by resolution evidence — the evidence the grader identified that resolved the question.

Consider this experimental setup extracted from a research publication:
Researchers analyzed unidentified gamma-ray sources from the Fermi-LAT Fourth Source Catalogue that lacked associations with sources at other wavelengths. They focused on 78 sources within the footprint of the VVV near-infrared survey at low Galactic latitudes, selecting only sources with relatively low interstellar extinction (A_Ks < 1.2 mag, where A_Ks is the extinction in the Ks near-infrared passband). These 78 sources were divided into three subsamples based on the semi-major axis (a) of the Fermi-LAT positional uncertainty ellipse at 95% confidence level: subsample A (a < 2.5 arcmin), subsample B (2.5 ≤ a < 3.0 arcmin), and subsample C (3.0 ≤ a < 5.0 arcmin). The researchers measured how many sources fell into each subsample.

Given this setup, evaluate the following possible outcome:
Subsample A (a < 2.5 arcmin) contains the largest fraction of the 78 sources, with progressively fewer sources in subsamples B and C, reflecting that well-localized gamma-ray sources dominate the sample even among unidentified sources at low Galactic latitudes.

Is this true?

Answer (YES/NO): NO